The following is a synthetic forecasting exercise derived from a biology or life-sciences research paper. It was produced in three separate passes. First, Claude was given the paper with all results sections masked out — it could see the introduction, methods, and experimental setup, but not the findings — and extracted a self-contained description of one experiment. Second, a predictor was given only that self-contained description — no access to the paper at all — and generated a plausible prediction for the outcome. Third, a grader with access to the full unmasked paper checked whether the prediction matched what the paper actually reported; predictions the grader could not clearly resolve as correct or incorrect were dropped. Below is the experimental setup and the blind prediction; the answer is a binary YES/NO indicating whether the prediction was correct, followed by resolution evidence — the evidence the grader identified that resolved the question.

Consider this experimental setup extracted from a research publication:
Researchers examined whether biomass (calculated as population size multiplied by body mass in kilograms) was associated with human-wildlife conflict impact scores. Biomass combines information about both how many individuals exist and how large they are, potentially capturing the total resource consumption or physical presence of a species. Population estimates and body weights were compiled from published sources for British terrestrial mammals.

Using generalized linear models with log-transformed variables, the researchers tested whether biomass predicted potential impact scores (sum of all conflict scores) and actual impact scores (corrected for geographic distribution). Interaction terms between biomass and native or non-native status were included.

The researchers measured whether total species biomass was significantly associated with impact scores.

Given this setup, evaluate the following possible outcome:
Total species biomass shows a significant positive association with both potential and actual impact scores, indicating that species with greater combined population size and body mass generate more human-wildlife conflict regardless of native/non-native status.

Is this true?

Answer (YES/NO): YES